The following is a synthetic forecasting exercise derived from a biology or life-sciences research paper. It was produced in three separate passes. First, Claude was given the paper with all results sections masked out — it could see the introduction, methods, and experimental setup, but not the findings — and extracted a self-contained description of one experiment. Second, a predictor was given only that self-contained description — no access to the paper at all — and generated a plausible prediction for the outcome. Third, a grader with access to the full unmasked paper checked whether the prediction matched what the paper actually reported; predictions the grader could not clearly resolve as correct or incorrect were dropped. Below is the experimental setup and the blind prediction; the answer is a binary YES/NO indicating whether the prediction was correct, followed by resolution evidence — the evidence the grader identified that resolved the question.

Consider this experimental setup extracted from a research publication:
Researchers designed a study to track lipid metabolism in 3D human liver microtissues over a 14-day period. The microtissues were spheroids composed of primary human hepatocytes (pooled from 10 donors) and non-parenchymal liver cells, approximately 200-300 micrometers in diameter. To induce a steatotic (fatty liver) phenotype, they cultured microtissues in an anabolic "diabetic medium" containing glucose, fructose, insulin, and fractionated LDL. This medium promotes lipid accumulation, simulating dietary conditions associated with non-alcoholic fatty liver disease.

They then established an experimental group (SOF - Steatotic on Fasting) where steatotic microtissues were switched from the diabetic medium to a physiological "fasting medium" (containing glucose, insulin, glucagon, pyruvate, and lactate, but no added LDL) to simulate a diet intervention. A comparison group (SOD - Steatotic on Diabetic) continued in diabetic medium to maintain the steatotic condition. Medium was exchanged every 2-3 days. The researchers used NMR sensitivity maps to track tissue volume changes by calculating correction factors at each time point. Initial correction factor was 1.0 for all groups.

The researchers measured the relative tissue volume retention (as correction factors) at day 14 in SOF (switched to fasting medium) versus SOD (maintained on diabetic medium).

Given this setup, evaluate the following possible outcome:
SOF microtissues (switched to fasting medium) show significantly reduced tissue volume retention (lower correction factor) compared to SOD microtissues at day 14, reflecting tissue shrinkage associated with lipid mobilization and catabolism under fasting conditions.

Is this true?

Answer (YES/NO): YES